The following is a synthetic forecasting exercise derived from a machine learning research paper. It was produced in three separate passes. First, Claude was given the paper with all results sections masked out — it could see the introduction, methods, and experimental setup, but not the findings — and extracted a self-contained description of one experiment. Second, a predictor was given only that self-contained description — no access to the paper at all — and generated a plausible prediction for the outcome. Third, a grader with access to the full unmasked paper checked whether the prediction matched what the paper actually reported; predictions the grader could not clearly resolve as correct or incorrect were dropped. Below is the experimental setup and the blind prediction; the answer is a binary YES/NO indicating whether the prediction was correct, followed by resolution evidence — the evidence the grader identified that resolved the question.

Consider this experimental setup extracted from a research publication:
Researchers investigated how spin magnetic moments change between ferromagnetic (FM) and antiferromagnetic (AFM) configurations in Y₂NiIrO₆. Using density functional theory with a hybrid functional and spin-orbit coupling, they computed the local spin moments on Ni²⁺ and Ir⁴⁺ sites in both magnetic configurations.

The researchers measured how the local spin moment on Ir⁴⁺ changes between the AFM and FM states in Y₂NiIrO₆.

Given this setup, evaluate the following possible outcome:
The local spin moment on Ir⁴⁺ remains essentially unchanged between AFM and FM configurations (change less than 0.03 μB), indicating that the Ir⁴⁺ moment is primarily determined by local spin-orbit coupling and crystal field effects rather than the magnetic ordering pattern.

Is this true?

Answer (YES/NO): NO